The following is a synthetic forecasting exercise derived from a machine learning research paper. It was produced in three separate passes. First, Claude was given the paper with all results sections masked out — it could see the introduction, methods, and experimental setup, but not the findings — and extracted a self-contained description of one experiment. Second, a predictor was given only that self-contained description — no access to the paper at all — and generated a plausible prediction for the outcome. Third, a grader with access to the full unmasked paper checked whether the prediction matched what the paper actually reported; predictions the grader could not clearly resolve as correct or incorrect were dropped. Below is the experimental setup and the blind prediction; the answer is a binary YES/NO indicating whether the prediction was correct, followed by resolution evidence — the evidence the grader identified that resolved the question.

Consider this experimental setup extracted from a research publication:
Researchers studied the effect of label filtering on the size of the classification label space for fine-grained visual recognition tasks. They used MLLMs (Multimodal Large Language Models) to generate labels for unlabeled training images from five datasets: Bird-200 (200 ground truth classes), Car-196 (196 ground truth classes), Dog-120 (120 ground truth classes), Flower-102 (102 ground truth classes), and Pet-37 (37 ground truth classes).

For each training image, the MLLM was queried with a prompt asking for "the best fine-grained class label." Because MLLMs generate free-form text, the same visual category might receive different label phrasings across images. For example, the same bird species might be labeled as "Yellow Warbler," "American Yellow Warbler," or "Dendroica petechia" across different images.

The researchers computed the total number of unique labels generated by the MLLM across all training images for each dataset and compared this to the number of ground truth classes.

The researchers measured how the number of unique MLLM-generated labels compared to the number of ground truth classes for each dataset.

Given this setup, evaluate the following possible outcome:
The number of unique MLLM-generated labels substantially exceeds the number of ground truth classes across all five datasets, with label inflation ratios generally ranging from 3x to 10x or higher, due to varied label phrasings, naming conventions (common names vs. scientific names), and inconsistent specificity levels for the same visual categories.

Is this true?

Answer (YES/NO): NO